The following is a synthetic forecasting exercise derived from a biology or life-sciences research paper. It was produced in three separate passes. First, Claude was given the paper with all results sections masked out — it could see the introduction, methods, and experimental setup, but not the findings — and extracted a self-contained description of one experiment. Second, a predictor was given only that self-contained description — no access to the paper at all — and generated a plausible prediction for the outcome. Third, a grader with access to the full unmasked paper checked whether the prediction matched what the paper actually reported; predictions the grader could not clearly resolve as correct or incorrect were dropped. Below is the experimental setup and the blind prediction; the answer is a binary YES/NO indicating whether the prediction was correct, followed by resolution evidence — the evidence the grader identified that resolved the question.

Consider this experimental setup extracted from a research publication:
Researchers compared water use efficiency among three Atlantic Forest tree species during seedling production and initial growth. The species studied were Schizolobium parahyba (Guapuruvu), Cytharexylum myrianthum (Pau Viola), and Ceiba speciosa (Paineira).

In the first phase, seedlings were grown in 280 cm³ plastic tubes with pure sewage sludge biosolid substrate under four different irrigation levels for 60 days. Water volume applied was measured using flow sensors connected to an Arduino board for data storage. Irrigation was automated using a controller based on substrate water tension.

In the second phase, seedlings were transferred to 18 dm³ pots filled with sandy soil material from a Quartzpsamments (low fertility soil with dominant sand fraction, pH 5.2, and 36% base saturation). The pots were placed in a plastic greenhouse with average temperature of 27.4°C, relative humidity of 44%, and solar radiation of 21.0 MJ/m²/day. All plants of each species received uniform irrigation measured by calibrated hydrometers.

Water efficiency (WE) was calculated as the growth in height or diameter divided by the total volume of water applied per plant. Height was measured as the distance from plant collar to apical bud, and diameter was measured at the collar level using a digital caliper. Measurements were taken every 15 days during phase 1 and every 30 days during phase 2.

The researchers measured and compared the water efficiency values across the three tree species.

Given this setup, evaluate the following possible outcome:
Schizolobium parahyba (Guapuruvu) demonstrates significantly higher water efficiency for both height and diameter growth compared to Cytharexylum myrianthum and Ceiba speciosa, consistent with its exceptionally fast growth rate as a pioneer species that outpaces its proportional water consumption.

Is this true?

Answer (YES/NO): NO